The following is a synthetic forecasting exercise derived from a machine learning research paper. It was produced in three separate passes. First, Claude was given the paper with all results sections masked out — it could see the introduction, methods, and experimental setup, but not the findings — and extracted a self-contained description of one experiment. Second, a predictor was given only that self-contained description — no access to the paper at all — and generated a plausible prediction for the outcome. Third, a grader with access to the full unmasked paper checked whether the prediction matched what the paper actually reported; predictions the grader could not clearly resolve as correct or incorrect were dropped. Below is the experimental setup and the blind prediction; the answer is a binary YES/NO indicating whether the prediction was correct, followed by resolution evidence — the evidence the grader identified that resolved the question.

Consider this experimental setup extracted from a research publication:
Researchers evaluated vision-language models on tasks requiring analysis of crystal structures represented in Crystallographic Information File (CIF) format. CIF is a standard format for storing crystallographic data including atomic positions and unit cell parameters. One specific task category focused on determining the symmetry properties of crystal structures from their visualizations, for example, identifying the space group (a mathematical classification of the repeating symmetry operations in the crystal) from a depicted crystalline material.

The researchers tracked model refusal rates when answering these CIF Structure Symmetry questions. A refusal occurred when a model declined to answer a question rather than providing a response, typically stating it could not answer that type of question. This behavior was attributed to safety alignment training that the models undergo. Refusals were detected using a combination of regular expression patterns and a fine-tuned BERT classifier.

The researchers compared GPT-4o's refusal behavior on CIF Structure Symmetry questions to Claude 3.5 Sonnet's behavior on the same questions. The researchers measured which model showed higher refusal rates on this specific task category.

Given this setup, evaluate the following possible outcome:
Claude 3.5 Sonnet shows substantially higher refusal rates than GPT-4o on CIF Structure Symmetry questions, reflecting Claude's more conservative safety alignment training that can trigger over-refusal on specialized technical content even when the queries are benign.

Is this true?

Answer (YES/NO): NO